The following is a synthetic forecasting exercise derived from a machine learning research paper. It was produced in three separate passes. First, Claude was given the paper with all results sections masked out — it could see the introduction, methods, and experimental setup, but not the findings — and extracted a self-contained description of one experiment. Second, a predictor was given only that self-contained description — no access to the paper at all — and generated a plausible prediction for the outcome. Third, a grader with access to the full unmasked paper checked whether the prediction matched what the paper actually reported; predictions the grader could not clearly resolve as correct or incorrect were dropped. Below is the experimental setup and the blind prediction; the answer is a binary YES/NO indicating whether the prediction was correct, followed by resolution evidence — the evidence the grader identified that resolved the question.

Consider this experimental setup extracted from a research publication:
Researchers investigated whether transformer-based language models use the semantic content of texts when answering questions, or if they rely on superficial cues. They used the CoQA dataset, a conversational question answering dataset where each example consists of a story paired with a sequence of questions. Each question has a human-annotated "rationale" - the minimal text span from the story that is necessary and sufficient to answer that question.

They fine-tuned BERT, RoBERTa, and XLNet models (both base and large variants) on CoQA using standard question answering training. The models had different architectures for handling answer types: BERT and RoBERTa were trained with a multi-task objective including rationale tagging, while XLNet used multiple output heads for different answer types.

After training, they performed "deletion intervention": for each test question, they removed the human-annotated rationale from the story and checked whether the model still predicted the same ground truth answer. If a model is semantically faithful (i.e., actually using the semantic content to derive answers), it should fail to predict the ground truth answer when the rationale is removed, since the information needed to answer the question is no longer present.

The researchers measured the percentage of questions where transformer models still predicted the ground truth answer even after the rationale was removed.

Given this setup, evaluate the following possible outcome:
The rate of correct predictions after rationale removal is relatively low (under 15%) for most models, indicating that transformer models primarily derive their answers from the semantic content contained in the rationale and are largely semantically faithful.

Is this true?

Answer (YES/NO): NO